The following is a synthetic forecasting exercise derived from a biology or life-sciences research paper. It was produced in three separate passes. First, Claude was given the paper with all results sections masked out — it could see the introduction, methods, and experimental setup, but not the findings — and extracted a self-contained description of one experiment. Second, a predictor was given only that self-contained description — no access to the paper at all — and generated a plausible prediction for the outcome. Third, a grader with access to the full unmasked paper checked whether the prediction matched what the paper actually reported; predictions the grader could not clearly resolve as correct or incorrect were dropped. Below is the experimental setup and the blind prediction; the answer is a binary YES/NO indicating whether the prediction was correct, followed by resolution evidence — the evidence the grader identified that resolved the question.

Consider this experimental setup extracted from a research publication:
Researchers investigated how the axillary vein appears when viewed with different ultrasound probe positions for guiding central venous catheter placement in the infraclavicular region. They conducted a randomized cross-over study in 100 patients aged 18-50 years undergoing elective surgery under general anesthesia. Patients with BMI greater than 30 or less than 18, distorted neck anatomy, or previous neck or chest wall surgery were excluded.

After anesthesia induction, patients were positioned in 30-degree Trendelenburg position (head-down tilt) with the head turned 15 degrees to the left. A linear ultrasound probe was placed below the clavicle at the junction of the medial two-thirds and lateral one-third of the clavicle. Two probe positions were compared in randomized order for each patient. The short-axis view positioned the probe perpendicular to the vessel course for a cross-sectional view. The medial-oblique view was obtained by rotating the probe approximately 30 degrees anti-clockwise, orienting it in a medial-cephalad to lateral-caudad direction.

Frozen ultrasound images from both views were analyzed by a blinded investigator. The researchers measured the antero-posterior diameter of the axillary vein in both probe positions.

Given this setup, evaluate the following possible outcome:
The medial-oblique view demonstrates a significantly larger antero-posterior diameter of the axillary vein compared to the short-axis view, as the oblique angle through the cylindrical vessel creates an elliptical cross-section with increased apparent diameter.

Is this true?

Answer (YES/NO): NO